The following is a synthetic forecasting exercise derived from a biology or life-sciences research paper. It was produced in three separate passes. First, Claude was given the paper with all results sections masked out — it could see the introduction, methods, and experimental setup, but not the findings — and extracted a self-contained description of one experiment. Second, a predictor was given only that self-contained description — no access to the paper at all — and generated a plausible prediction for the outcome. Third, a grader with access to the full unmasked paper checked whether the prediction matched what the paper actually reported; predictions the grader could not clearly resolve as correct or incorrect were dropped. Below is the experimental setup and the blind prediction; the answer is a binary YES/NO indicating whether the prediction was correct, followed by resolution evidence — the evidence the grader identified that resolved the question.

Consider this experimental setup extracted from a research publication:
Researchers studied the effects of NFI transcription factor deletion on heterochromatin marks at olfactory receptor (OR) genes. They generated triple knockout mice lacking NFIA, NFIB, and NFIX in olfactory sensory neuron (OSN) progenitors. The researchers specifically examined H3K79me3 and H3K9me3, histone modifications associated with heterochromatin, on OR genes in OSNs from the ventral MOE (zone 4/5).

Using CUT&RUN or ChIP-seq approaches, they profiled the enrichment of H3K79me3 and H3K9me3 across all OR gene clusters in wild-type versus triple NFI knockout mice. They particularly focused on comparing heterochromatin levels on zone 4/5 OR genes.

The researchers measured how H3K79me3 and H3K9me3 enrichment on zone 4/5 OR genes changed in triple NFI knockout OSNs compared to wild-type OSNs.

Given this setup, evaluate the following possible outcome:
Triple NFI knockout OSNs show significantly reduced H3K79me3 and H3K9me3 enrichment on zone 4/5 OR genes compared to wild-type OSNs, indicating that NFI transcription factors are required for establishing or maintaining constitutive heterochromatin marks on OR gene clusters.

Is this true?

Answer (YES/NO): YES